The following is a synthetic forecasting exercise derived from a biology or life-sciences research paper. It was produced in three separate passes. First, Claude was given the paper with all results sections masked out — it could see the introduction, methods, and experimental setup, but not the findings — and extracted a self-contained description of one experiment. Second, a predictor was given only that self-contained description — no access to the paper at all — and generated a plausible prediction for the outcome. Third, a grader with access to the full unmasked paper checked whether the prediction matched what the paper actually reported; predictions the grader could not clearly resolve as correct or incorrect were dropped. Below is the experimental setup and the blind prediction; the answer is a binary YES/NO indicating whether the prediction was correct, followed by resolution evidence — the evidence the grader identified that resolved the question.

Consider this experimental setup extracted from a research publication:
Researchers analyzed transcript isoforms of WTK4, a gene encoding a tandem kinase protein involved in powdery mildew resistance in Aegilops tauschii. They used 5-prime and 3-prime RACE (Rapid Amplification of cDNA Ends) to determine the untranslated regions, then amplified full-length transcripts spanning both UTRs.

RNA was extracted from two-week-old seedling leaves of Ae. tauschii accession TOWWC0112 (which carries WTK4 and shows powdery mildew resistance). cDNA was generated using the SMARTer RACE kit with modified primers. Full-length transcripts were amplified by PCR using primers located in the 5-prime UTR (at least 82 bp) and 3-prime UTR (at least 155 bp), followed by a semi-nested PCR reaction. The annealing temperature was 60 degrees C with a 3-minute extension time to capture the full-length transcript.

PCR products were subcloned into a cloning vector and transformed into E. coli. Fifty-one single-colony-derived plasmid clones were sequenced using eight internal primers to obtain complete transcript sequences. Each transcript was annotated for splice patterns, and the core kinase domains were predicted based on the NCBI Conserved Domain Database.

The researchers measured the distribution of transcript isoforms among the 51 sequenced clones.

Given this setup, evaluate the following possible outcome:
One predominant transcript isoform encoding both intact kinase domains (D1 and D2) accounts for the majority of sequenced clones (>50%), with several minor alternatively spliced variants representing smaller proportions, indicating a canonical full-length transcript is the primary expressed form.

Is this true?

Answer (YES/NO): YES